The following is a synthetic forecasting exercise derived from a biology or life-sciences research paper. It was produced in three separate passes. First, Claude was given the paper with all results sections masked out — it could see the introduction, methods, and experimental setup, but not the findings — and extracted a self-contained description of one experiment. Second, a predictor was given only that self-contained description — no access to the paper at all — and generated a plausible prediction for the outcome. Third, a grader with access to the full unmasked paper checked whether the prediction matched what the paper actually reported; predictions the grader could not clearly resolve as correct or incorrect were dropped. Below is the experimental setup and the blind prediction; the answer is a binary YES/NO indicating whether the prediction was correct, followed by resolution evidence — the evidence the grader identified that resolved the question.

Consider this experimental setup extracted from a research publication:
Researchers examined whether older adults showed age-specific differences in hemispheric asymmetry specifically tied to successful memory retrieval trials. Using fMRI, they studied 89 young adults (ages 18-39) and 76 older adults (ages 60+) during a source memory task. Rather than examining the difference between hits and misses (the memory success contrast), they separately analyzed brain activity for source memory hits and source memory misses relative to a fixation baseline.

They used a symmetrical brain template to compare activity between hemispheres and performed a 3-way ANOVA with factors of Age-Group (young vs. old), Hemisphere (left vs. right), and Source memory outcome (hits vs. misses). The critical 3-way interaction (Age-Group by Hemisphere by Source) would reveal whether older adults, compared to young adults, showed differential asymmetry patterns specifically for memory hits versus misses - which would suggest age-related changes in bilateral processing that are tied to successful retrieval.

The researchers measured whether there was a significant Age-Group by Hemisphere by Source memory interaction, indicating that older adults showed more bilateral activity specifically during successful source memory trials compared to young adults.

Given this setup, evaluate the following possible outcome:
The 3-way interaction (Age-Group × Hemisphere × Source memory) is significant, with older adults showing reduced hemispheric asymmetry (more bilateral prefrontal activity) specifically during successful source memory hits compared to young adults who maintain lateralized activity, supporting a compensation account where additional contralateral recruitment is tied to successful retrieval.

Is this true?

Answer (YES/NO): NO